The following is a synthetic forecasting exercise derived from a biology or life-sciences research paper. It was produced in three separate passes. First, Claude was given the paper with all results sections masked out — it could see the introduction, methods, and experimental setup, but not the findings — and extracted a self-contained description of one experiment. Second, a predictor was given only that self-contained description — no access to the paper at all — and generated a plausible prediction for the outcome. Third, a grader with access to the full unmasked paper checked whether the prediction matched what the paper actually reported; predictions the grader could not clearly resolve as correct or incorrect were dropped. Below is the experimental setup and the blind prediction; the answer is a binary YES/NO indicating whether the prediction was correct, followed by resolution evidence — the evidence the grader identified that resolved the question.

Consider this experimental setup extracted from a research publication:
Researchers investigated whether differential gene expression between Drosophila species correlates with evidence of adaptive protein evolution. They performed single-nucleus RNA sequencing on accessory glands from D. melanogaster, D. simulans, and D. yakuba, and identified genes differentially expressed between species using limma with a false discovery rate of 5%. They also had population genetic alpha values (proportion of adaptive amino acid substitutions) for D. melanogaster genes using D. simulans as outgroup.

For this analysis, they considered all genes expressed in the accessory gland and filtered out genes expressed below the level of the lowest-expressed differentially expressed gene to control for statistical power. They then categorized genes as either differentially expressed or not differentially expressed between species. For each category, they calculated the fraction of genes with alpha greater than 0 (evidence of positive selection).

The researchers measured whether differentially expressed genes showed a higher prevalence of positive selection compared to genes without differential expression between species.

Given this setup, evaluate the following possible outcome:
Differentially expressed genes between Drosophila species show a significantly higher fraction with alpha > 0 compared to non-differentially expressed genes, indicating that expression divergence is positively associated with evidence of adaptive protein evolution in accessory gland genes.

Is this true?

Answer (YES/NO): NO